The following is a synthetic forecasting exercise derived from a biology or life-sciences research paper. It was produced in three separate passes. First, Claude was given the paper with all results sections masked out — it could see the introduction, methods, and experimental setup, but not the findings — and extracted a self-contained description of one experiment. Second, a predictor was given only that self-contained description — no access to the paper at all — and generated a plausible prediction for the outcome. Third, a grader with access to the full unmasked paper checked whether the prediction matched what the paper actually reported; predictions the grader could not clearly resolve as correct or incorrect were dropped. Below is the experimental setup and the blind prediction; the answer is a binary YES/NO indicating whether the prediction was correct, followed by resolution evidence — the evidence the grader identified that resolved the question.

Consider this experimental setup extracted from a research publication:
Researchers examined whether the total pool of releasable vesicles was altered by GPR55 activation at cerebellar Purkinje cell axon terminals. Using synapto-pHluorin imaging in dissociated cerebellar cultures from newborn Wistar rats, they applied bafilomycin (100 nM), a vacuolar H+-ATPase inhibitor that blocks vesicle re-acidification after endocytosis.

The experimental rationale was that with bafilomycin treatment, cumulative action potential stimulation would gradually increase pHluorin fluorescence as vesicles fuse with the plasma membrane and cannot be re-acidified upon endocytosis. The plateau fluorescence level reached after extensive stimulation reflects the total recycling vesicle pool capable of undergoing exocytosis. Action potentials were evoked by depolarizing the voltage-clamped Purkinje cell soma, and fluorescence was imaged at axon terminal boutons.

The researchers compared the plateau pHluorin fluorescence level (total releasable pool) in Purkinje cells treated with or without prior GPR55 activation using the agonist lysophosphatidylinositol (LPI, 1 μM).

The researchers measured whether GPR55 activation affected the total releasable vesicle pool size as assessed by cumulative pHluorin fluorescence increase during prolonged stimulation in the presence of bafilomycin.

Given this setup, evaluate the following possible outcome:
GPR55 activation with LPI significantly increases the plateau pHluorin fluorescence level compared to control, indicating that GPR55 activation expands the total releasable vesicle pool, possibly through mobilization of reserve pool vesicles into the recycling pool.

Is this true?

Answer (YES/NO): NO